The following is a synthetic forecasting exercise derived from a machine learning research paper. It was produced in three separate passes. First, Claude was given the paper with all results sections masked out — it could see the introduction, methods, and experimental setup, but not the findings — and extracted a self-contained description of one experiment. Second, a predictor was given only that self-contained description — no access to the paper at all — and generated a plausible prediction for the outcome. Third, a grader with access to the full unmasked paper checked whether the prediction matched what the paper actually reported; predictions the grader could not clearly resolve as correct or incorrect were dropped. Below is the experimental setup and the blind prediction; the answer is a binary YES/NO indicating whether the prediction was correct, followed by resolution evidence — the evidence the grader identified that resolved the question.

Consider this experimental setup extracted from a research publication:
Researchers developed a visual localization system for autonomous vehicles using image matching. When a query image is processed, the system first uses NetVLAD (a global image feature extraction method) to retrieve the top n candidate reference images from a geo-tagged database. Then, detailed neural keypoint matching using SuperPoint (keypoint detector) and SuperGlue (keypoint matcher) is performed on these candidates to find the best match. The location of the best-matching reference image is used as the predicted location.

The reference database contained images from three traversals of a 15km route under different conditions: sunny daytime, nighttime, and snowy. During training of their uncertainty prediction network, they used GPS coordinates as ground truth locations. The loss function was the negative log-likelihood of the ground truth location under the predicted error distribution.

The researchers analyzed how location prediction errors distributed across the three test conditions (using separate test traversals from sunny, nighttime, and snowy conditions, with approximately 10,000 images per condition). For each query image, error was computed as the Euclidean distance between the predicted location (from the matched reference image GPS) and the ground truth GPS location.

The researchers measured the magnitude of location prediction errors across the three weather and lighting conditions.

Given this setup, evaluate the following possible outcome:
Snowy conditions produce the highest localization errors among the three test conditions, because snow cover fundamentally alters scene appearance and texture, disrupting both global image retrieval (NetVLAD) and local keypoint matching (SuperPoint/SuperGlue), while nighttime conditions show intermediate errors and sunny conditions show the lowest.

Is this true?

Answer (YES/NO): NO